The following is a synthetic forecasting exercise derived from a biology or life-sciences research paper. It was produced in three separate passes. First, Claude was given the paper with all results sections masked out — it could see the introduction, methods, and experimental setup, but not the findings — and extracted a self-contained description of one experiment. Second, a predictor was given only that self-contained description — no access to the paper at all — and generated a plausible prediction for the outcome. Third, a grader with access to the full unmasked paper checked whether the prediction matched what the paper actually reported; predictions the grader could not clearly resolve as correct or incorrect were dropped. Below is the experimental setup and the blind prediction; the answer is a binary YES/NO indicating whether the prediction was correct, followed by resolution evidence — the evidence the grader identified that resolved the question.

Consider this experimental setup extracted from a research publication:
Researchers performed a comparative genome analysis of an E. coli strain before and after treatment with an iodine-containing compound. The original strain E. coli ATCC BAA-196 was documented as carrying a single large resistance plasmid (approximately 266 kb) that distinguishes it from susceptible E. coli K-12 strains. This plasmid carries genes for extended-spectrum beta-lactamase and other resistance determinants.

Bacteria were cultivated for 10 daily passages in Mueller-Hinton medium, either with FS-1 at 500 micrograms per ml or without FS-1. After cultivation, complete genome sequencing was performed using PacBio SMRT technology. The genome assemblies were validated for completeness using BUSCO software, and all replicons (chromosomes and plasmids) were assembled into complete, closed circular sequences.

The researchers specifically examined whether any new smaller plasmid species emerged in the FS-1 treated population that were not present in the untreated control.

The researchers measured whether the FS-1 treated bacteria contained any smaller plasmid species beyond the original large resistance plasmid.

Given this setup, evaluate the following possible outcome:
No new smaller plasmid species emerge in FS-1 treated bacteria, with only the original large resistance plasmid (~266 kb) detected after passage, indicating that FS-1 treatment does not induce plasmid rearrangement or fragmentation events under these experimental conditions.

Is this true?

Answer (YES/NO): NO